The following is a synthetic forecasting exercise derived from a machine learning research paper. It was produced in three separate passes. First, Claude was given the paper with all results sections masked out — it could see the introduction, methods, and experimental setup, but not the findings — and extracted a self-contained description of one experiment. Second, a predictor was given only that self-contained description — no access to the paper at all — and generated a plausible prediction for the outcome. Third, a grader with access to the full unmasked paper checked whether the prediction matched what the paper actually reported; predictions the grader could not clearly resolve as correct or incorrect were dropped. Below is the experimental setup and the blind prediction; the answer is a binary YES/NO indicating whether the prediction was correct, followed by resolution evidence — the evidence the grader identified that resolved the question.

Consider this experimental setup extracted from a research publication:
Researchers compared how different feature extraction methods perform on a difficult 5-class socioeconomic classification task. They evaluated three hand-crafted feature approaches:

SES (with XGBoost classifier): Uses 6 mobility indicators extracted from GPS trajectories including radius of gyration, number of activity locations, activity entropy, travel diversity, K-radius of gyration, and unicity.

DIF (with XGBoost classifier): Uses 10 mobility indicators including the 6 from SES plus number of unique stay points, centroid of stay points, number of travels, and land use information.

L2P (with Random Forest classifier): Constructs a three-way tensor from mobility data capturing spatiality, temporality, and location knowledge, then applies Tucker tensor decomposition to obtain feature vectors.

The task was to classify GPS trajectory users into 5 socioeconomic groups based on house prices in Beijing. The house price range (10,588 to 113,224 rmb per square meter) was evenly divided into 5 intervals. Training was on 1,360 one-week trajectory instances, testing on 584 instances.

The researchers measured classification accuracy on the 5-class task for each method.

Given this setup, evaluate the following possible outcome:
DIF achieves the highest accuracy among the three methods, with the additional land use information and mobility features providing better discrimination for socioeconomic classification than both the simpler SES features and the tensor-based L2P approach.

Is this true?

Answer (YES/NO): YES